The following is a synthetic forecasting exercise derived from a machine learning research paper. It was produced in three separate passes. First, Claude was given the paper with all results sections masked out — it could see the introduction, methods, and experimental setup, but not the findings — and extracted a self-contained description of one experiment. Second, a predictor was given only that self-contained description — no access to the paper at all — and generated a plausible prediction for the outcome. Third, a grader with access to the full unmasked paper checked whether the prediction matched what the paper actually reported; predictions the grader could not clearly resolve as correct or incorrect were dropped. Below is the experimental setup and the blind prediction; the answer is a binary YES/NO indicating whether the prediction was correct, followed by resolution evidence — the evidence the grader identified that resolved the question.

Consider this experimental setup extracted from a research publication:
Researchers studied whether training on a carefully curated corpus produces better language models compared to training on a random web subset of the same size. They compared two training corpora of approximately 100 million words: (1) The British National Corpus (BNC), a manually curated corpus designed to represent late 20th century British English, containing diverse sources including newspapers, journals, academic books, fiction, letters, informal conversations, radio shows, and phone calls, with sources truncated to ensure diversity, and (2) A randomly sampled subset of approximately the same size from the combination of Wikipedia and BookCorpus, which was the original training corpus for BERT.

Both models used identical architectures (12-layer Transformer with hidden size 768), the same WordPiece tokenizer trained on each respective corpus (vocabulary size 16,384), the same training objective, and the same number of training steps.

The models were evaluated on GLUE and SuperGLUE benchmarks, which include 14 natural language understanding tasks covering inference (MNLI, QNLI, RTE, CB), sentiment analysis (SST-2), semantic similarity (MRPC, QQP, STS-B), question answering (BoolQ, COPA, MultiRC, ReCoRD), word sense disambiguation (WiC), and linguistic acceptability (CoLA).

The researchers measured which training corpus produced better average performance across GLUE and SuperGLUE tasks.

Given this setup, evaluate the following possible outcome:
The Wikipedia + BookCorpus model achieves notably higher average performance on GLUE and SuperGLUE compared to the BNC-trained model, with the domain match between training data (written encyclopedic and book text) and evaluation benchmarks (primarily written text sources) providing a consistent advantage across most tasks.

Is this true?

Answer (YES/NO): NO